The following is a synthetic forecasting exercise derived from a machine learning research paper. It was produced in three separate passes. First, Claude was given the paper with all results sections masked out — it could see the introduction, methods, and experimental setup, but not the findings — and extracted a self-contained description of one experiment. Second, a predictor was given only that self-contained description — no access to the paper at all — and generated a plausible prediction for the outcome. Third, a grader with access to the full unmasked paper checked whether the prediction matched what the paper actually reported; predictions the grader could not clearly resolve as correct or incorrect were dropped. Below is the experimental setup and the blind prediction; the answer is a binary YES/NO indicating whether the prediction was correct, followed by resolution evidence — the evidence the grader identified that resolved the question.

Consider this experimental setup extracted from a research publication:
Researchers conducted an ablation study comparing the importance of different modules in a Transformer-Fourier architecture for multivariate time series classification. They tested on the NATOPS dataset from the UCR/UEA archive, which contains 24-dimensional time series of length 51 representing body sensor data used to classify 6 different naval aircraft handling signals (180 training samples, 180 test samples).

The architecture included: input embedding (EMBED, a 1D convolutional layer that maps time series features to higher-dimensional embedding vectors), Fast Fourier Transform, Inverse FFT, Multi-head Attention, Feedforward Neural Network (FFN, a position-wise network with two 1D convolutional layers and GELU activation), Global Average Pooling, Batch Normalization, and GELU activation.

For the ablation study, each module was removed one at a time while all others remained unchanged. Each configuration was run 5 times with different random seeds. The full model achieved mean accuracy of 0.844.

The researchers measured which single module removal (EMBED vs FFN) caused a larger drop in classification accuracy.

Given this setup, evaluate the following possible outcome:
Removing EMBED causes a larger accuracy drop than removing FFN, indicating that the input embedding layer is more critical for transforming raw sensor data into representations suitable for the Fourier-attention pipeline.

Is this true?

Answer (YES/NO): NO